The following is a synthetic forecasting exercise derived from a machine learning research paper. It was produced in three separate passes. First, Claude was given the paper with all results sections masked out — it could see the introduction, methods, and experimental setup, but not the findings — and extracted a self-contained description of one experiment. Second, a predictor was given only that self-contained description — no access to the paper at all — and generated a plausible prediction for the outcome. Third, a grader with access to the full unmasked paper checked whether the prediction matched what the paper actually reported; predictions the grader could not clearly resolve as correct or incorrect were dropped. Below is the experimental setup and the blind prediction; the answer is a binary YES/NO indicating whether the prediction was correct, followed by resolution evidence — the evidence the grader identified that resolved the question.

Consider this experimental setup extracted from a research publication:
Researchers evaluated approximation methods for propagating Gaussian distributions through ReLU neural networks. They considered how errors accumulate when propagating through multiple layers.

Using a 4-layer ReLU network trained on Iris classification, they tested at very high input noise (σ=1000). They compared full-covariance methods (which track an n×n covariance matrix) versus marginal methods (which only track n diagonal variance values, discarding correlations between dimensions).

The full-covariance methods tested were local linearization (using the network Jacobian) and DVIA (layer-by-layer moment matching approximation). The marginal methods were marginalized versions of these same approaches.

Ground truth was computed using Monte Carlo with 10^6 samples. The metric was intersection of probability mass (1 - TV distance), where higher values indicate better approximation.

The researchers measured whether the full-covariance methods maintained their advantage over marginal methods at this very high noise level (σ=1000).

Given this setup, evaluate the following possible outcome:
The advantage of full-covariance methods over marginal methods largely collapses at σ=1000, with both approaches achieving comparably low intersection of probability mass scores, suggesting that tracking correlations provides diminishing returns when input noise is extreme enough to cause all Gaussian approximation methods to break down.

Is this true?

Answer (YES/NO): NO